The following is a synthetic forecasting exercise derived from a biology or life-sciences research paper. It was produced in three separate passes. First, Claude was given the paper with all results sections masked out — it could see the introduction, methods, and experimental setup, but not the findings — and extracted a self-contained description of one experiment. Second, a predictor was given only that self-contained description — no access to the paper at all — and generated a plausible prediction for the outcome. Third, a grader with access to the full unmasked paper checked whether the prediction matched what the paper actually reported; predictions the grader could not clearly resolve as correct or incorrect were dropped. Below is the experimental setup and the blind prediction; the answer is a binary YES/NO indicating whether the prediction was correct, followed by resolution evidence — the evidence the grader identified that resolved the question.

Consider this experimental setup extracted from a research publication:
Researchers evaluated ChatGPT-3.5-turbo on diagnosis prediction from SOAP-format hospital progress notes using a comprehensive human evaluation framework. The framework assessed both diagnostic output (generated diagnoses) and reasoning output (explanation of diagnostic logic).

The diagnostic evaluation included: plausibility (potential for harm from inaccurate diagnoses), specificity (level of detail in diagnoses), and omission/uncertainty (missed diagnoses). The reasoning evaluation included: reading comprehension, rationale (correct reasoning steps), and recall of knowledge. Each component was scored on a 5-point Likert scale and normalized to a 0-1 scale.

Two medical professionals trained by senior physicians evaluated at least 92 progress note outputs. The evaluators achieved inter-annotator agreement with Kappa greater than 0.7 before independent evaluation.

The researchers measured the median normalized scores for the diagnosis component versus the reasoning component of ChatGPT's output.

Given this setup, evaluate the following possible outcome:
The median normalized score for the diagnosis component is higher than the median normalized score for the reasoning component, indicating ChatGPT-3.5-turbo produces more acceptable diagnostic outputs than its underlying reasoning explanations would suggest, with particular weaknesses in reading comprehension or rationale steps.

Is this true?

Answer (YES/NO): NO